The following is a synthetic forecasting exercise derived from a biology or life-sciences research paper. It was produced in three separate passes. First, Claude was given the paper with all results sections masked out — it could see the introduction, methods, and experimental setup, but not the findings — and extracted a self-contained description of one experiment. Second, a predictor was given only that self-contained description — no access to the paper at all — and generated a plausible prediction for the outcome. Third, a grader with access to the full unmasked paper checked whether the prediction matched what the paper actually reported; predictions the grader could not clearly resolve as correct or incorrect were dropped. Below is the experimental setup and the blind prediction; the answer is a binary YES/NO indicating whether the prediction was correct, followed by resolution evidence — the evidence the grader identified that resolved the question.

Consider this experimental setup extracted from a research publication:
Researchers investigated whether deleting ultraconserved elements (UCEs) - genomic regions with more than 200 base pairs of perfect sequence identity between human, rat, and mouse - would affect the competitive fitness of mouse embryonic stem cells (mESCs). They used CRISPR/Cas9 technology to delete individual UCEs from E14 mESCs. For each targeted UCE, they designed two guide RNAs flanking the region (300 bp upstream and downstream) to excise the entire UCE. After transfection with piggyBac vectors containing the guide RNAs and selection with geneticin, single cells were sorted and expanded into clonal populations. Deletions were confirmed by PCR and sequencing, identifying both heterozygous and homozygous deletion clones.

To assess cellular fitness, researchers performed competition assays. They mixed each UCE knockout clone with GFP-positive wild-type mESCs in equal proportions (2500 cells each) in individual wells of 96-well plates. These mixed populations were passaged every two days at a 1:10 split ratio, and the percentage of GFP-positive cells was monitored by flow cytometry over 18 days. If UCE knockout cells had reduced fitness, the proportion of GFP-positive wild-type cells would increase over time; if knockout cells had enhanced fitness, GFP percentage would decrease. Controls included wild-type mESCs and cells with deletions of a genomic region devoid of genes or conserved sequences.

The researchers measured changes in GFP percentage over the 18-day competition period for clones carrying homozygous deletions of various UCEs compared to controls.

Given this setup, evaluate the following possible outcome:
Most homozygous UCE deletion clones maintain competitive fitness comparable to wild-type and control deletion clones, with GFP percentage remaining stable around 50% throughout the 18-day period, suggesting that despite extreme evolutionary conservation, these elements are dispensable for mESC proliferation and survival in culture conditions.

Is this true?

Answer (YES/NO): NO